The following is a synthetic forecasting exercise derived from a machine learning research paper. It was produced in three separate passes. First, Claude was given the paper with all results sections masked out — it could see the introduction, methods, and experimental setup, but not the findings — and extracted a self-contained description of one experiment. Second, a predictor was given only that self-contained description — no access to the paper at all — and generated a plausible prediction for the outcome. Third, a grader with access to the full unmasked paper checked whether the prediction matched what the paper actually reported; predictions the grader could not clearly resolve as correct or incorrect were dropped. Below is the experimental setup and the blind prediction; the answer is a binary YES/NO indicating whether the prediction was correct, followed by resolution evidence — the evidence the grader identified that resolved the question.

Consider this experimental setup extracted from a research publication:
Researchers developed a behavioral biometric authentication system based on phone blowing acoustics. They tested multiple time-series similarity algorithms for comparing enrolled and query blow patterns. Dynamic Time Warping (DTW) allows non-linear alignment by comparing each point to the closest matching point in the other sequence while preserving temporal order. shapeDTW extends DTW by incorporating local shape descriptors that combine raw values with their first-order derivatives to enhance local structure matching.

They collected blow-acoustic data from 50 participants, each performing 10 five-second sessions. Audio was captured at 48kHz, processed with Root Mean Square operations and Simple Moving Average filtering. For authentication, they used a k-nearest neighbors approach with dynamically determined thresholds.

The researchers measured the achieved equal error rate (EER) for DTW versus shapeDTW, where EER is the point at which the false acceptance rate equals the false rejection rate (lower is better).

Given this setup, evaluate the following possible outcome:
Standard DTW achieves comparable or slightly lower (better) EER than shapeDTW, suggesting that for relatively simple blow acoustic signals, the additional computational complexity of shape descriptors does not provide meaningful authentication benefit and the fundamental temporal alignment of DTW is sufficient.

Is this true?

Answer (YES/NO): NO